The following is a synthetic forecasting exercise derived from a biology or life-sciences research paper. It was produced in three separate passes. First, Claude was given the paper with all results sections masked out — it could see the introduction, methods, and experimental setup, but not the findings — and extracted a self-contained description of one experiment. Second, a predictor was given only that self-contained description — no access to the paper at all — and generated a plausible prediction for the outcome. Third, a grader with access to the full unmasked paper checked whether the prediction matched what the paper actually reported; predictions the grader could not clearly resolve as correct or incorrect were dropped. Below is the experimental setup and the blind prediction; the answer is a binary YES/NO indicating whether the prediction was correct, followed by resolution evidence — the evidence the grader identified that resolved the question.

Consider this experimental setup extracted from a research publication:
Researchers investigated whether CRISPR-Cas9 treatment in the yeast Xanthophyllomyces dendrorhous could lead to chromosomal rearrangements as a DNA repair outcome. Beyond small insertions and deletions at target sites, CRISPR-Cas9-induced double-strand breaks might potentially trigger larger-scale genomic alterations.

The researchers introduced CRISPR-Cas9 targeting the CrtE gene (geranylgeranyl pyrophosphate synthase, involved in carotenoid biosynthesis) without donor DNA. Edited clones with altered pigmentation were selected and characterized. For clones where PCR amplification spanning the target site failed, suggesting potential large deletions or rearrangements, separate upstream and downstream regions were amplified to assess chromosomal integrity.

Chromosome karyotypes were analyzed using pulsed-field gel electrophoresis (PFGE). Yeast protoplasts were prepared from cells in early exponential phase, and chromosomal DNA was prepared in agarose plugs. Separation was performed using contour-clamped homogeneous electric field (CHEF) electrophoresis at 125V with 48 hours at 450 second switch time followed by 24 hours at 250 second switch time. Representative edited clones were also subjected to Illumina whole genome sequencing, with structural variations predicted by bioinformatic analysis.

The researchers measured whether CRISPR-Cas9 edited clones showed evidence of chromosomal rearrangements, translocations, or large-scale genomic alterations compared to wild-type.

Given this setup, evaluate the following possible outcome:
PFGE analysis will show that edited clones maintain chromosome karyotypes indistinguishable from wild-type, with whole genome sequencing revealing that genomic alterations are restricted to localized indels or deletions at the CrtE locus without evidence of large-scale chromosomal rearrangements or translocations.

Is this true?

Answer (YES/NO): NO